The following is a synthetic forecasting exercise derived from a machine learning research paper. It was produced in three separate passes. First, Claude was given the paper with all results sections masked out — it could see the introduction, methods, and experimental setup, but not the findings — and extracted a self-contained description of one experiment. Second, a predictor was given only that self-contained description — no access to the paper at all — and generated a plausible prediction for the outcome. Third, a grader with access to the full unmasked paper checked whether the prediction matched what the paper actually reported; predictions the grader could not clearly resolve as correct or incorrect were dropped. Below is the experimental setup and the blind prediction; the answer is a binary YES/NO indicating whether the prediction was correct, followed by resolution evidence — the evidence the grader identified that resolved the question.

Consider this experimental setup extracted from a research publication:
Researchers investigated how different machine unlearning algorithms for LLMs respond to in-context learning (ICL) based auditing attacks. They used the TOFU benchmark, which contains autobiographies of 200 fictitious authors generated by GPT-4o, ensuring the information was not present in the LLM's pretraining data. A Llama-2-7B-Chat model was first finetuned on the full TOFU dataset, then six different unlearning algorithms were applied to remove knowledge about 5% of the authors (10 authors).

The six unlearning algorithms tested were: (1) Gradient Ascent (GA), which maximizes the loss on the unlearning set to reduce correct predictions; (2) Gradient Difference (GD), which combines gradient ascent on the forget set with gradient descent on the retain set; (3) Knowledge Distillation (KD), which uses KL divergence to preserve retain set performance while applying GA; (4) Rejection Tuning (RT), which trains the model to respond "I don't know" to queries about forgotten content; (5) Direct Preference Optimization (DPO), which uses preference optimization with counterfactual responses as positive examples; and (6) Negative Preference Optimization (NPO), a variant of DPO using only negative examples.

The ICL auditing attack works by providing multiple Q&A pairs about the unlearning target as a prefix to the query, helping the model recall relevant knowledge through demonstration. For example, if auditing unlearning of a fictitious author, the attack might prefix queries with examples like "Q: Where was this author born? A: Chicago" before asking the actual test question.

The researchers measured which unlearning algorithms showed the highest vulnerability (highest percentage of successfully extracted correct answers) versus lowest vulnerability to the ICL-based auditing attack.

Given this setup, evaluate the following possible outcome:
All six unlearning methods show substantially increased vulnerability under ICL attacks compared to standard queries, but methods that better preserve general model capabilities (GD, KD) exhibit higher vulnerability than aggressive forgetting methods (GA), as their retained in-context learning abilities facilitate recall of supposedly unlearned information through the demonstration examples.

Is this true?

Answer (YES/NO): NO